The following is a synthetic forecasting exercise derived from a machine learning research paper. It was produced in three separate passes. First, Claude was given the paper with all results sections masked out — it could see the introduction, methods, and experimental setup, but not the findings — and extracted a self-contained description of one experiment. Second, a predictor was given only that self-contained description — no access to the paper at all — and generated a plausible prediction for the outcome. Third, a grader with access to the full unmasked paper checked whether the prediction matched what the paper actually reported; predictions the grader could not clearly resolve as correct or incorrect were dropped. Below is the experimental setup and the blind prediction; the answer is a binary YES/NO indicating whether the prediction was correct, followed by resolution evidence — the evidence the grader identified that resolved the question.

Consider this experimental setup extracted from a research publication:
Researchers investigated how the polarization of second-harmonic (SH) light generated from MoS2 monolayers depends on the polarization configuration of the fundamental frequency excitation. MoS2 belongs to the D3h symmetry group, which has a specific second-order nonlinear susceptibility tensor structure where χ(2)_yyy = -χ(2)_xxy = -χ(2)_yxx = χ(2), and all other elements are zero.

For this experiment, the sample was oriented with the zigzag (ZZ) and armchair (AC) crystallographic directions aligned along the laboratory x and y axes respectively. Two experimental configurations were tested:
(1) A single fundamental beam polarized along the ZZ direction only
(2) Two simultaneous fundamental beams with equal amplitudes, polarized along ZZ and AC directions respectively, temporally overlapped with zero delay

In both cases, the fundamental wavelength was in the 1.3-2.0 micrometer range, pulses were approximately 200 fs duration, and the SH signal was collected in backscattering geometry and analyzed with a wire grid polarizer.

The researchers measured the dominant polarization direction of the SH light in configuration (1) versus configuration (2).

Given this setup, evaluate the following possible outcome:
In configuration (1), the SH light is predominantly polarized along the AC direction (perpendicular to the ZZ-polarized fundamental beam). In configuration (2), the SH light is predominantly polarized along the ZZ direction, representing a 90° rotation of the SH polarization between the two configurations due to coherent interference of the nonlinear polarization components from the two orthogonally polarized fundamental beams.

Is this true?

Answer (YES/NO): YES